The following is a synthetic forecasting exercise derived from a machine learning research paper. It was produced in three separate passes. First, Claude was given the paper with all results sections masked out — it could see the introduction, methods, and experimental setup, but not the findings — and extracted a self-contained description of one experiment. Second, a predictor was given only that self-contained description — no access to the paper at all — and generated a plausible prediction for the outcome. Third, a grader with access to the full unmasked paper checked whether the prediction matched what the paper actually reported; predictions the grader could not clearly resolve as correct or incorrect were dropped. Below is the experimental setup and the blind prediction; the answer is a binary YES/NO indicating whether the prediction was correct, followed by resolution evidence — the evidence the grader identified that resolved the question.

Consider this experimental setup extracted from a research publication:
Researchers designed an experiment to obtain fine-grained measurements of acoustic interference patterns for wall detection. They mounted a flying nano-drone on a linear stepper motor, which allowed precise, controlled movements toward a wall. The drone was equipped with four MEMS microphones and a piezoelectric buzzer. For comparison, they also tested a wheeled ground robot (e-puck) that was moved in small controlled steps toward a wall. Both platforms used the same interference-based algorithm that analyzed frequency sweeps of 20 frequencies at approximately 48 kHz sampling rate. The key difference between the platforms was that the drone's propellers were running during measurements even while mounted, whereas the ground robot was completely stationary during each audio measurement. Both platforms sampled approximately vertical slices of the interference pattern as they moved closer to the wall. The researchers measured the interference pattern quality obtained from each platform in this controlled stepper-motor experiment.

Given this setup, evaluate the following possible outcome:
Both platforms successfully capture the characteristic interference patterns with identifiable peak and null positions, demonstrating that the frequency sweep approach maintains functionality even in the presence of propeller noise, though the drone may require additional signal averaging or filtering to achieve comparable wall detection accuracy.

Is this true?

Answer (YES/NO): YES